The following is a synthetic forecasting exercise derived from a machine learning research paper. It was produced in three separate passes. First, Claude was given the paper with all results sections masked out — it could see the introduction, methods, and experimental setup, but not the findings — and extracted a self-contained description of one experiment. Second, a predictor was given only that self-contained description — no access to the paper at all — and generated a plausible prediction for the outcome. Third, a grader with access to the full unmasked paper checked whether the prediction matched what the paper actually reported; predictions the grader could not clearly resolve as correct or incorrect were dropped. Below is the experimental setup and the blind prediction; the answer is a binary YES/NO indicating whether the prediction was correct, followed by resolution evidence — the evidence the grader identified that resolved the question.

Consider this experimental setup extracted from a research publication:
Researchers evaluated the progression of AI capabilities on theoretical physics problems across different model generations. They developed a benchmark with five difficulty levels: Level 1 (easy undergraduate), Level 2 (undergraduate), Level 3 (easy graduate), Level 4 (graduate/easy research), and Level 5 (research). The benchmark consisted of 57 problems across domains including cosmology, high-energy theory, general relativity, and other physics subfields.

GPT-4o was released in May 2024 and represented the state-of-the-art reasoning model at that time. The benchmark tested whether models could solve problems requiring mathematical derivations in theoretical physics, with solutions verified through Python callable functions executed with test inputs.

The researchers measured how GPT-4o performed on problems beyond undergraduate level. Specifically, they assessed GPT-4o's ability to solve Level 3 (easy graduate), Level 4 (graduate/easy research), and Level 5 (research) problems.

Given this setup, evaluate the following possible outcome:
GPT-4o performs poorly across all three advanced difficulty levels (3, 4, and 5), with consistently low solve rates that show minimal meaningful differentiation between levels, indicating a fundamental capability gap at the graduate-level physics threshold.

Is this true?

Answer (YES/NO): NO